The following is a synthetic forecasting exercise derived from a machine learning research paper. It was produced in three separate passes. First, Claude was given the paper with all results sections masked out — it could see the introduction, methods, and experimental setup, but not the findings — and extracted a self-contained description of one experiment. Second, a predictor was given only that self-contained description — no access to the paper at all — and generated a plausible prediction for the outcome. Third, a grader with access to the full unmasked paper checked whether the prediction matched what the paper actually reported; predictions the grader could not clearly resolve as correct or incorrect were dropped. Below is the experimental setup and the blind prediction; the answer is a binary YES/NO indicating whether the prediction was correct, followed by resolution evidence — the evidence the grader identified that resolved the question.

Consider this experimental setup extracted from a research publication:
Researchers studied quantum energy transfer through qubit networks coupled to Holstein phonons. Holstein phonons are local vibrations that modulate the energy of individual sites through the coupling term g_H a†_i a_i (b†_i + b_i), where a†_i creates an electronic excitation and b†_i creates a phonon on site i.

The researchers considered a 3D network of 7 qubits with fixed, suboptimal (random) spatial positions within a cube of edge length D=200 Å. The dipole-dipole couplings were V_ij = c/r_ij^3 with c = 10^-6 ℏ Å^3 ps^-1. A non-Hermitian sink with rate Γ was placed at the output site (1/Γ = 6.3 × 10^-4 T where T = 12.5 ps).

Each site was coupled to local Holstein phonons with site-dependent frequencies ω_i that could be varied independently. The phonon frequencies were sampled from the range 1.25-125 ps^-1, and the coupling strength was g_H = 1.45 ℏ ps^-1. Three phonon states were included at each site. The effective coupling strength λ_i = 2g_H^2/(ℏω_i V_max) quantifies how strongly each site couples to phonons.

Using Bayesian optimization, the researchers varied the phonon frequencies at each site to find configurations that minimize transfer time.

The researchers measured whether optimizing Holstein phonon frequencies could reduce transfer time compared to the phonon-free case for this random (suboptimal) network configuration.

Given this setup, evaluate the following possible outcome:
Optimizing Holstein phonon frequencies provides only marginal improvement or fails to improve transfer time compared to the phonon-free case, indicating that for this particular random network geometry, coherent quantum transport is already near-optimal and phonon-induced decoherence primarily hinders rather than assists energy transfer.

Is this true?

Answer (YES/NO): NO